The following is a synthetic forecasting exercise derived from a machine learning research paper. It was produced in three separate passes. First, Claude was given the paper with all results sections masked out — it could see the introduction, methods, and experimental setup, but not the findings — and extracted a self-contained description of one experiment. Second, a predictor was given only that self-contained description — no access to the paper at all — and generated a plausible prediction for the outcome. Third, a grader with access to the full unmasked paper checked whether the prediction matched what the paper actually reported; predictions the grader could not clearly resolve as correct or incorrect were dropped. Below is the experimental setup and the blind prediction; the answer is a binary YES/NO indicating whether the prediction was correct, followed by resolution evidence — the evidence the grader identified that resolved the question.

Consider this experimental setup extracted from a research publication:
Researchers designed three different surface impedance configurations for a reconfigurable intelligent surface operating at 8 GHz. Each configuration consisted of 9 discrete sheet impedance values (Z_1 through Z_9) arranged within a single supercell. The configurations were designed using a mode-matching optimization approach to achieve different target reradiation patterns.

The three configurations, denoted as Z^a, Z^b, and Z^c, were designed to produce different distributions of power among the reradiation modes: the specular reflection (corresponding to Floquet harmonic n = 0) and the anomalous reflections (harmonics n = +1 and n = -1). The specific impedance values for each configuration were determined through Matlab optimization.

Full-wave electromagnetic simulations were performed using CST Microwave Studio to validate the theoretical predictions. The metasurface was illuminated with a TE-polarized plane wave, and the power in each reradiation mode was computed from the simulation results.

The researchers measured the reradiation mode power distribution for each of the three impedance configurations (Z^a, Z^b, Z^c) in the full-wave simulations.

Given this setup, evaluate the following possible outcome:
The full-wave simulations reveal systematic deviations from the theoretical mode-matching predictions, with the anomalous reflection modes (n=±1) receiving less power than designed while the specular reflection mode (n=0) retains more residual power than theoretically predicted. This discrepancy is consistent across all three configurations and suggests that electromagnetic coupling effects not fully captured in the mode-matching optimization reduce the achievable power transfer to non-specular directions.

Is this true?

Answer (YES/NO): NO